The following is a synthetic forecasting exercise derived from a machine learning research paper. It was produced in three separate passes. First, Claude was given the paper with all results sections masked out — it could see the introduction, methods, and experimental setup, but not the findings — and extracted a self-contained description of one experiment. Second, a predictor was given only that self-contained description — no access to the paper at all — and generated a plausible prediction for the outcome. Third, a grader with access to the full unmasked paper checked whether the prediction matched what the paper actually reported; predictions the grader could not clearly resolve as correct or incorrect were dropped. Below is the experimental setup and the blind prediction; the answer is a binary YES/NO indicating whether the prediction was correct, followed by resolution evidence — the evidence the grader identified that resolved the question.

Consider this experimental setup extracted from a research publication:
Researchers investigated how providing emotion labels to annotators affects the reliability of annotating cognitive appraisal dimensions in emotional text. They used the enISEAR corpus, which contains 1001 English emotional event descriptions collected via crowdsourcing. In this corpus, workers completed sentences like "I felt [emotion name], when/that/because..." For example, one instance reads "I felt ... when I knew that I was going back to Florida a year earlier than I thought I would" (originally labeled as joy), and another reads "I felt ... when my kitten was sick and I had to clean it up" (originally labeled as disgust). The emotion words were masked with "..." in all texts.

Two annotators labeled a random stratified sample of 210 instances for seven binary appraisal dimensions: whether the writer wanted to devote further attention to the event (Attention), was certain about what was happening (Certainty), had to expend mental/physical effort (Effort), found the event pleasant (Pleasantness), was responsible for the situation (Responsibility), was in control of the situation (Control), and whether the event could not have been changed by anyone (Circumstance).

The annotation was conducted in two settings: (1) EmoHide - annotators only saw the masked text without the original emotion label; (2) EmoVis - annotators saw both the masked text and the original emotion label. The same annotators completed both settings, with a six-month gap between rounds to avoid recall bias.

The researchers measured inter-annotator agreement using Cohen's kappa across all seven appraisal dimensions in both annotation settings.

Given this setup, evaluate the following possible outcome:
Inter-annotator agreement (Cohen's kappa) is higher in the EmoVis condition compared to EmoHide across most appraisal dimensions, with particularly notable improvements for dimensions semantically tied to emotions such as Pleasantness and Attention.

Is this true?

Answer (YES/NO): NO